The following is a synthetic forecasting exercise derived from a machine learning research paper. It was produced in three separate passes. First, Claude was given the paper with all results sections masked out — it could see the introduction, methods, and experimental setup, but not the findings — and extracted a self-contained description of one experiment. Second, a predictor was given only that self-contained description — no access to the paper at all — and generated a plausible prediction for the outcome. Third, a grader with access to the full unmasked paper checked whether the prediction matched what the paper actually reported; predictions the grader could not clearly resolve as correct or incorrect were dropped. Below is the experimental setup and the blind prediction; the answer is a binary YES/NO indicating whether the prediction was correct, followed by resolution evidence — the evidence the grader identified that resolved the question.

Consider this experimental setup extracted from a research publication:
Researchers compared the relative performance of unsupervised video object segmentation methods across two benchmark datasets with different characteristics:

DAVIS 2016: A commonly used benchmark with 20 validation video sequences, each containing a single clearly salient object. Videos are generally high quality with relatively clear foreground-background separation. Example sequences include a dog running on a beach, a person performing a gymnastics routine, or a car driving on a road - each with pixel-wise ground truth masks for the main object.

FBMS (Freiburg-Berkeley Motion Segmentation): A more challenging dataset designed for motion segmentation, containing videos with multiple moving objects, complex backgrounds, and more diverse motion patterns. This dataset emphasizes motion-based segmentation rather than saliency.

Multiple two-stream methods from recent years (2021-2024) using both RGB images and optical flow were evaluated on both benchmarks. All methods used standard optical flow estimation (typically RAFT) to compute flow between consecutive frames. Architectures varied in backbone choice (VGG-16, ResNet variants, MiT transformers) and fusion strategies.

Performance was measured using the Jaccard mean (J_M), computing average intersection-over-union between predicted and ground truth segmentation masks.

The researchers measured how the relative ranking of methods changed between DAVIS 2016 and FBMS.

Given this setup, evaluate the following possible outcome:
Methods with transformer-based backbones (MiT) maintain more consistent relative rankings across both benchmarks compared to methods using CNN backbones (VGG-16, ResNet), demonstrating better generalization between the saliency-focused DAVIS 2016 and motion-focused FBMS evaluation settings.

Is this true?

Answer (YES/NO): NO